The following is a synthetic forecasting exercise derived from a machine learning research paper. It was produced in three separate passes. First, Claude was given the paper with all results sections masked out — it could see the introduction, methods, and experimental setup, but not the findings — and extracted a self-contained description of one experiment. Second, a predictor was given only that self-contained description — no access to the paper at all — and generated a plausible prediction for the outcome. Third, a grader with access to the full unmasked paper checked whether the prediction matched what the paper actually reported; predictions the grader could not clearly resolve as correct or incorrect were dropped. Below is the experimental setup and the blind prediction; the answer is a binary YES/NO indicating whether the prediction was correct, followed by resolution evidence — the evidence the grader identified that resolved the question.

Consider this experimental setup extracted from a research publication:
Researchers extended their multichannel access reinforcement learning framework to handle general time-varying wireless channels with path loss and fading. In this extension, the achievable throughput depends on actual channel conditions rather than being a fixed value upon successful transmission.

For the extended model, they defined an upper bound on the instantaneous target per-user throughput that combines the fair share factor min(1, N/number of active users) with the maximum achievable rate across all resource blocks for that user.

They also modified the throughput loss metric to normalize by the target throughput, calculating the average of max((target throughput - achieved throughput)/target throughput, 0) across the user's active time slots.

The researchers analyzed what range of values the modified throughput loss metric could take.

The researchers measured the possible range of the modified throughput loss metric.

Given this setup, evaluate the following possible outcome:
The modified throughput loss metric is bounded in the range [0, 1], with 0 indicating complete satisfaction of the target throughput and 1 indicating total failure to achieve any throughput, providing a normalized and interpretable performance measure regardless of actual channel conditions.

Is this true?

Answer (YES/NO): YES